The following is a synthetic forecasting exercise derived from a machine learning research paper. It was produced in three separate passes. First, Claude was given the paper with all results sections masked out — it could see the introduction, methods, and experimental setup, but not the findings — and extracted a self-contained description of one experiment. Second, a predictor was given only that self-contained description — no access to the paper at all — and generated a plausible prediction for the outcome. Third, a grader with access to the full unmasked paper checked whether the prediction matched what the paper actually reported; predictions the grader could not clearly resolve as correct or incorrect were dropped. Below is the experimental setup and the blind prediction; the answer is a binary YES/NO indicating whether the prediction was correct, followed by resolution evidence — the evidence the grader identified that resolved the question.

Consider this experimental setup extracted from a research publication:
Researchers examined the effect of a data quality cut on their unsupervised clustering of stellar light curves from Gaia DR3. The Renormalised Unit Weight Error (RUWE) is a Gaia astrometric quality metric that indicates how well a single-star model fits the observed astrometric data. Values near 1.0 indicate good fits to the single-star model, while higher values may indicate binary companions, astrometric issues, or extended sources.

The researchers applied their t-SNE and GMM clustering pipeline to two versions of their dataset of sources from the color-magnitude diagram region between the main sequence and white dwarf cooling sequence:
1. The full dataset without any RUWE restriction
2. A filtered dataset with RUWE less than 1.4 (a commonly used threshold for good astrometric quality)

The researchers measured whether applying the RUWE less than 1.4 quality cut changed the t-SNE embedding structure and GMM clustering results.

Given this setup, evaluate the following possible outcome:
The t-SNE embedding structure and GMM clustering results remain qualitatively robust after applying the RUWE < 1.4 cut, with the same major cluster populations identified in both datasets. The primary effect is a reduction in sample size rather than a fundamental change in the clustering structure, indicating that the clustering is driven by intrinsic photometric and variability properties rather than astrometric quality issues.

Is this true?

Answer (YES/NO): NO